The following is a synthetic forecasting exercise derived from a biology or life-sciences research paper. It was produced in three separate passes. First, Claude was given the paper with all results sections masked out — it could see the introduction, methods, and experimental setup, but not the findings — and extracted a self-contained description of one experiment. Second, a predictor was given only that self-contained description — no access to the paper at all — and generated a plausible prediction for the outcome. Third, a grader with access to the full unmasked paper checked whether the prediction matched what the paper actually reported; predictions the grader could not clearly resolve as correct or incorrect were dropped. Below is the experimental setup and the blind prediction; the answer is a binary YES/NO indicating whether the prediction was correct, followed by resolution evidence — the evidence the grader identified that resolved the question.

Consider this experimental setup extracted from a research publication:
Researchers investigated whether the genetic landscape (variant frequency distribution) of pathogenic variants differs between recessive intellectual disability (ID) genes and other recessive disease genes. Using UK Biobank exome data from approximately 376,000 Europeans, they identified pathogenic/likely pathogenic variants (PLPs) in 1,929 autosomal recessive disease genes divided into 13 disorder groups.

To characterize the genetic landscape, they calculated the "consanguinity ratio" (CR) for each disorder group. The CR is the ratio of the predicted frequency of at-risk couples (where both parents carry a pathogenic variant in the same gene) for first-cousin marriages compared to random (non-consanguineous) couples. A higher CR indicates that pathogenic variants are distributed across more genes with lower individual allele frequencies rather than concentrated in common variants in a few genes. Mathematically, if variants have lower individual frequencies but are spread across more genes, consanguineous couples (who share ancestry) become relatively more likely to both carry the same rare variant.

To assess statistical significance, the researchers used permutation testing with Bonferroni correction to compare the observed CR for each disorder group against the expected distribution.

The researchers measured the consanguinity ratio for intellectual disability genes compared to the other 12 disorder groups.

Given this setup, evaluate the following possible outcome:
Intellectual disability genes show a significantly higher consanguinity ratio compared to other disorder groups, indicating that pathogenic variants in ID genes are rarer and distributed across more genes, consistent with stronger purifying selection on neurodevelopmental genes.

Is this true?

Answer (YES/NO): YES